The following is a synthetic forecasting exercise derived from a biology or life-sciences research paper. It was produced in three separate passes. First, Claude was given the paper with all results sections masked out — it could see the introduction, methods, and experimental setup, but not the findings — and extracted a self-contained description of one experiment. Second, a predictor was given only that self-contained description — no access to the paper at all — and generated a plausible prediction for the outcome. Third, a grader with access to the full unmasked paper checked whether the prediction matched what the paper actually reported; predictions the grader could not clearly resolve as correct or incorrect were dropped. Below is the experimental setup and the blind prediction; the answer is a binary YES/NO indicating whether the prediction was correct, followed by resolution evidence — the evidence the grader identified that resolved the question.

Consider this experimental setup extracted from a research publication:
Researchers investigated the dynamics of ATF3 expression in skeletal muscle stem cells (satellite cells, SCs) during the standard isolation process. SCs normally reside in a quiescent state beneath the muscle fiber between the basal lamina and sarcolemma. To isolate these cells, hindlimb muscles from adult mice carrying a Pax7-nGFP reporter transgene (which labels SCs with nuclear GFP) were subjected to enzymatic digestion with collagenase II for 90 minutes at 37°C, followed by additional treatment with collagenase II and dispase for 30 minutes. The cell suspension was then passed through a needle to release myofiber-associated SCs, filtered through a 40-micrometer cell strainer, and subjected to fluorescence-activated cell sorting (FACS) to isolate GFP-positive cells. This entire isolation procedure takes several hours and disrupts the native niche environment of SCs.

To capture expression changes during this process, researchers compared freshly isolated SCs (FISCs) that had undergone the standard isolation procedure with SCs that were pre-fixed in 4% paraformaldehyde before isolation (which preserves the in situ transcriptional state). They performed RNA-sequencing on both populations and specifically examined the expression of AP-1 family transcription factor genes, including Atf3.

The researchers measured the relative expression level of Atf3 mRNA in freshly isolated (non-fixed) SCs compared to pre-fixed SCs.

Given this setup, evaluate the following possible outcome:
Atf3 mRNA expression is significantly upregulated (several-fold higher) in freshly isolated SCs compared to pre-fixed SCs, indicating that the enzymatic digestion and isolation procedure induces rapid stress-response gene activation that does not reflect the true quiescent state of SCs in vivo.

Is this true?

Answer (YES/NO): YES